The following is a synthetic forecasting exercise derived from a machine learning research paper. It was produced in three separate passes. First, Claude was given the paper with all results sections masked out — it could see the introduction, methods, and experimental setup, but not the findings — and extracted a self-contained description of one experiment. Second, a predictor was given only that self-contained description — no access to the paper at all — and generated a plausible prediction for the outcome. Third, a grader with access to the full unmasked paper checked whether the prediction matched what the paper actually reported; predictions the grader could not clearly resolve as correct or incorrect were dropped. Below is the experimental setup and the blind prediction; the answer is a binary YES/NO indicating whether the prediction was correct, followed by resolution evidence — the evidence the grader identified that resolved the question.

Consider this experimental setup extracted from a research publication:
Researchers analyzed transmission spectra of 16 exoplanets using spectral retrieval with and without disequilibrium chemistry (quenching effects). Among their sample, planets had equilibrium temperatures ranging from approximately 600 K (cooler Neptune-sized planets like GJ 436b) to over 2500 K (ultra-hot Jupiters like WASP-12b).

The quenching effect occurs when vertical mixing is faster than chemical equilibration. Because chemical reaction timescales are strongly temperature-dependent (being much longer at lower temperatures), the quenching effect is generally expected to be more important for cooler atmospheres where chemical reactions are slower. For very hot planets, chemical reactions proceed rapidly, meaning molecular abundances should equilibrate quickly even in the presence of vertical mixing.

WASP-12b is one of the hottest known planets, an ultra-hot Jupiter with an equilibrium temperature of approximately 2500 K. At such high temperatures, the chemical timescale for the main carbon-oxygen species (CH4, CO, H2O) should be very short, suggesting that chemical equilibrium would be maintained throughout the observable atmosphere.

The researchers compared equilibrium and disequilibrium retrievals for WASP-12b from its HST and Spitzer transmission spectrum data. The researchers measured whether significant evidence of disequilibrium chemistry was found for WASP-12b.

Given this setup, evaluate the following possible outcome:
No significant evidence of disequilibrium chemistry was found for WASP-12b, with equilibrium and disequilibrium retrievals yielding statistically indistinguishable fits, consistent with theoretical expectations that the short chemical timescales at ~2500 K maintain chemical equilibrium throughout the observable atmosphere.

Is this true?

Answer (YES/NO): YES